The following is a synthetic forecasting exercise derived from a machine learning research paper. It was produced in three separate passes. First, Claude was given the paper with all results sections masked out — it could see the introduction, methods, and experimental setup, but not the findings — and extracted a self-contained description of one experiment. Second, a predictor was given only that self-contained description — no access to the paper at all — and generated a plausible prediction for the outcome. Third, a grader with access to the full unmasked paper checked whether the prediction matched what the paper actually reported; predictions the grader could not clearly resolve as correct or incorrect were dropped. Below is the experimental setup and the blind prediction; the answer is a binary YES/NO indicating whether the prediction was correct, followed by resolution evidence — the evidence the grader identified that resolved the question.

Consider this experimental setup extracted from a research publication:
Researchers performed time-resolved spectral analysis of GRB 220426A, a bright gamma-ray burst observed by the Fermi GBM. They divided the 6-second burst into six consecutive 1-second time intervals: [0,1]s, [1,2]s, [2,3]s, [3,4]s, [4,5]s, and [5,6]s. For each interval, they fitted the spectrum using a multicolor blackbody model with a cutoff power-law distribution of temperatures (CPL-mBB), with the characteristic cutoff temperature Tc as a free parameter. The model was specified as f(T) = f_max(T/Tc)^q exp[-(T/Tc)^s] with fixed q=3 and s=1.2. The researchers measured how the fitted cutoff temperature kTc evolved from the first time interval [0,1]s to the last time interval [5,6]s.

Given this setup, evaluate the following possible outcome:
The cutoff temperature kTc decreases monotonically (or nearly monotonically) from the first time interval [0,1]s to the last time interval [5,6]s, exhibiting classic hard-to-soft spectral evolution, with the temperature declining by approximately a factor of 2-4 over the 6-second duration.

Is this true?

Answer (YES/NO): YES